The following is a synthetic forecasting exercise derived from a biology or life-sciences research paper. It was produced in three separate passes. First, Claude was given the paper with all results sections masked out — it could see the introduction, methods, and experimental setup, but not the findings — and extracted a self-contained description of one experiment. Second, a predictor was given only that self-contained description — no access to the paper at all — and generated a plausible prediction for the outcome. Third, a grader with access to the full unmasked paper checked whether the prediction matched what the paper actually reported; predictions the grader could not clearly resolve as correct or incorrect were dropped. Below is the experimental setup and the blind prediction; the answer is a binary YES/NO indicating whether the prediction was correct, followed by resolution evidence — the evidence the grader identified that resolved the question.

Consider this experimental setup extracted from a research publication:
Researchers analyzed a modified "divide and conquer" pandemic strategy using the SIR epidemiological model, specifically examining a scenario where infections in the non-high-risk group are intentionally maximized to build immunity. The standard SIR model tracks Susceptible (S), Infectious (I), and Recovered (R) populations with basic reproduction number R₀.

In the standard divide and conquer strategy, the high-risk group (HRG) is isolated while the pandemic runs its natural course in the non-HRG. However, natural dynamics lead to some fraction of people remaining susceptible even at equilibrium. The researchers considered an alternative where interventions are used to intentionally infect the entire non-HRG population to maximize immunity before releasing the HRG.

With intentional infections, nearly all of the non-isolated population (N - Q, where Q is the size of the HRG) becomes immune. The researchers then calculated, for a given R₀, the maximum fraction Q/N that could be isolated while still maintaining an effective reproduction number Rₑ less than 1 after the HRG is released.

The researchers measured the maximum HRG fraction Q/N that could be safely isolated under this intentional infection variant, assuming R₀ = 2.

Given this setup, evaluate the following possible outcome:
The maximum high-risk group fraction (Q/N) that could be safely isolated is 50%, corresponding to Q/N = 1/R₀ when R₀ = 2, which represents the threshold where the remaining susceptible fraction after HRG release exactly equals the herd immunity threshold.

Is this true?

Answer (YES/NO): YES